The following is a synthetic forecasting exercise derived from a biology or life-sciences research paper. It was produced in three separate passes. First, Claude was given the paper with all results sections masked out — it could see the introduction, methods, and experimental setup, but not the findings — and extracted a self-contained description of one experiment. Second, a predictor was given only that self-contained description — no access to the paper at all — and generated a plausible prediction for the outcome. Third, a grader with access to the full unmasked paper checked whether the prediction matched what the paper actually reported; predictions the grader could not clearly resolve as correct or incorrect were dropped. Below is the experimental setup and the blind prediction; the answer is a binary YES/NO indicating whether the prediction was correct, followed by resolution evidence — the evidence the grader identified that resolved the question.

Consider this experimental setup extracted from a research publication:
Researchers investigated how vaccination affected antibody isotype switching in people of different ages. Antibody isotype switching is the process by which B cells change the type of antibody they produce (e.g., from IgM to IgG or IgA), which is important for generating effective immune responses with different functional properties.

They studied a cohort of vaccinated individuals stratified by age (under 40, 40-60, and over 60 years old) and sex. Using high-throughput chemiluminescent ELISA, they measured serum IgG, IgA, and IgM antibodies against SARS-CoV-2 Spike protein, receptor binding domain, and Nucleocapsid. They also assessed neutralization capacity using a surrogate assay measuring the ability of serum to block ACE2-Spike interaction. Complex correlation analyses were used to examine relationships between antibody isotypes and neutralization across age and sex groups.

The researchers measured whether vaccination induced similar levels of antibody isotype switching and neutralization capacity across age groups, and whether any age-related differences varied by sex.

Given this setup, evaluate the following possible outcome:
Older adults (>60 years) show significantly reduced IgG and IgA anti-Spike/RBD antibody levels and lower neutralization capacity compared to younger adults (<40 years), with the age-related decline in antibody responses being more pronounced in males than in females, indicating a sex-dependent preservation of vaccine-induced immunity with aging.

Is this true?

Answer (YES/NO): NO